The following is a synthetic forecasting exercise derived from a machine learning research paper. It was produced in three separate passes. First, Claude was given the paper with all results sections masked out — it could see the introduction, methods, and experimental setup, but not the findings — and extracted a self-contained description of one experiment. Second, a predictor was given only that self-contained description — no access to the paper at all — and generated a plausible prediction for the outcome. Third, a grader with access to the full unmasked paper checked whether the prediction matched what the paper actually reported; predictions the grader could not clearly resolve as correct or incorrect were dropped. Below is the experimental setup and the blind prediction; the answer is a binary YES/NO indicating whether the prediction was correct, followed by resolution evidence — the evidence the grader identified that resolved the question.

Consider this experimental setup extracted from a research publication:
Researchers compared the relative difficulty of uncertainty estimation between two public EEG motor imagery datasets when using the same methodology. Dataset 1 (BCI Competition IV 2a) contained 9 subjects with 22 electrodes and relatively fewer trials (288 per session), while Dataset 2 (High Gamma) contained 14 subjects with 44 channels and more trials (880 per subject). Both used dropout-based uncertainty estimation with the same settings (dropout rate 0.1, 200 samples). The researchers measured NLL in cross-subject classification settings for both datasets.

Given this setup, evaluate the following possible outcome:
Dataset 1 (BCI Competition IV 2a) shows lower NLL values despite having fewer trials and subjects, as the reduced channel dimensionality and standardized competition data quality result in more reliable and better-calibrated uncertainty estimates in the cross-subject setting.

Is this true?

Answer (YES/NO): NO